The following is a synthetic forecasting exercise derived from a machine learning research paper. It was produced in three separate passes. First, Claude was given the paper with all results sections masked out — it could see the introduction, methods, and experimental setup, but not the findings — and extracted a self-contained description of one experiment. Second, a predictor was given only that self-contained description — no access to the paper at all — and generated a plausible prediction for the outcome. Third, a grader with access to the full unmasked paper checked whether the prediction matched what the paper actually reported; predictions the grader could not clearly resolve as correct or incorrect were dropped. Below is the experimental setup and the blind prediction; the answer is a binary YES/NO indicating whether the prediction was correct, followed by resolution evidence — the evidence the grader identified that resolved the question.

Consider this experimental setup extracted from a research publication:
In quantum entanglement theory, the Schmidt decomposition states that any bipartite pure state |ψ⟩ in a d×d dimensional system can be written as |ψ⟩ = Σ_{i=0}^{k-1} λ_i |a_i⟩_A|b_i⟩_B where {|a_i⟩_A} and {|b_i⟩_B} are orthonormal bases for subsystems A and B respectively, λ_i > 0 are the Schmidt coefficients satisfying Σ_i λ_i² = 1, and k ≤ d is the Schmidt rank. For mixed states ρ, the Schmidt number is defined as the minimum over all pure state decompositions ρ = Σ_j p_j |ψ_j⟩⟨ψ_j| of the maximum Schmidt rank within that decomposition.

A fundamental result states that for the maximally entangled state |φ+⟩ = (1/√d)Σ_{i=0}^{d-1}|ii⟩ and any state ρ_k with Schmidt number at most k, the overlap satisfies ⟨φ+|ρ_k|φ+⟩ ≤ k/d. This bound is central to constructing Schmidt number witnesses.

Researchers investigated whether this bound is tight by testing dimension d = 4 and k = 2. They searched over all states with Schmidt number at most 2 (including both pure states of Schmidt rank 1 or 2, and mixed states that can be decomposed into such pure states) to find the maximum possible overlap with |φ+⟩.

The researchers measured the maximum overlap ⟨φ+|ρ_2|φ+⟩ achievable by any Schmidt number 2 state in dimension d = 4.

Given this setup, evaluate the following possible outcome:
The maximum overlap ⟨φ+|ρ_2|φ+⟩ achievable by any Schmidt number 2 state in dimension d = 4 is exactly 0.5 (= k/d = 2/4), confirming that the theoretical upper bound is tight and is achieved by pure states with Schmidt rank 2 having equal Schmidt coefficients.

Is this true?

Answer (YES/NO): YES